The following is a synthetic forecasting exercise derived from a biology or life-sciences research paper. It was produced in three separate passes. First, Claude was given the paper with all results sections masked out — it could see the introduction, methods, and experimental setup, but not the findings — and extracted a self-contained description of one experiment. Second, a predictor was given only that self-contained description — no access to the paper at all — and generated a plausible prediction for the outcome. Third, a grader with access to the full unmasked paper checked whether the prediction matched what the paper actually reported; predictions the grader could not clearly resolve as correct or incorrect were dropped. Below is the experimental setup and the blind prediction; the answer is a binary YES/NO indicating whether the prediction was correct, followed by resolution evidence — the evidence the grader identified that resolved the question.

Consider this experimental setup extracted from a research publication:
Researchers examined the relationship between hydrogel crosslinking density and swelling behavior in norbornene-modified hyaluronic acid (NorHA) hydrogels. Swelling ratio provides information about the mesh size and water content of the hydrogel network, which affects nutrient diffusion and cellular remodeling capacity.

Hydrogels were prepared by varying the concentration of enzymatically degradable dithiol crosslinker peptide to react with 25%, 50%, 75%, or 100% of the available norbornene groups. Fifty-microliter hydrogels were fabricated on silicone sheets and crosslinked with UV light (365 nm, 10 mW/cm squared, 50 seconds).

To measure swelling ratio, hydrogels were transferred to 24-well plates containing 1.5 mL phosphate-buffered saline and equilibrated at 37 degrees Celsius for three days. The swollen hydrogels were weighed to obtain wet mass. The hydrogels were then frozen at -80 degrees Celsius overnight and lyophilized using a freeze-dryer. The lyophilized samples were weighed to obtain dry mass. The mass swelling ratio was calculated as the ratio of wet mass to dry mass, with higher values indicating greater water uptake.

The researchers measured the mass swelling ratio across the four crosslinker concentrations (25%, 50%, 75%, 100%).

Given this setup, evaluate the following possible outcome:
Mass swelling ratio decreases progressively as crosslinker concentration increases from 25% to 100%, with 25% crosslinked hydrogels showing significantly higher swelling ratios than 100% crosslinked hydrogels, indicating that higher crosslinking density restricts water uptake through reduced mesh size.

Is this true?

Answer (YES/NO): YES